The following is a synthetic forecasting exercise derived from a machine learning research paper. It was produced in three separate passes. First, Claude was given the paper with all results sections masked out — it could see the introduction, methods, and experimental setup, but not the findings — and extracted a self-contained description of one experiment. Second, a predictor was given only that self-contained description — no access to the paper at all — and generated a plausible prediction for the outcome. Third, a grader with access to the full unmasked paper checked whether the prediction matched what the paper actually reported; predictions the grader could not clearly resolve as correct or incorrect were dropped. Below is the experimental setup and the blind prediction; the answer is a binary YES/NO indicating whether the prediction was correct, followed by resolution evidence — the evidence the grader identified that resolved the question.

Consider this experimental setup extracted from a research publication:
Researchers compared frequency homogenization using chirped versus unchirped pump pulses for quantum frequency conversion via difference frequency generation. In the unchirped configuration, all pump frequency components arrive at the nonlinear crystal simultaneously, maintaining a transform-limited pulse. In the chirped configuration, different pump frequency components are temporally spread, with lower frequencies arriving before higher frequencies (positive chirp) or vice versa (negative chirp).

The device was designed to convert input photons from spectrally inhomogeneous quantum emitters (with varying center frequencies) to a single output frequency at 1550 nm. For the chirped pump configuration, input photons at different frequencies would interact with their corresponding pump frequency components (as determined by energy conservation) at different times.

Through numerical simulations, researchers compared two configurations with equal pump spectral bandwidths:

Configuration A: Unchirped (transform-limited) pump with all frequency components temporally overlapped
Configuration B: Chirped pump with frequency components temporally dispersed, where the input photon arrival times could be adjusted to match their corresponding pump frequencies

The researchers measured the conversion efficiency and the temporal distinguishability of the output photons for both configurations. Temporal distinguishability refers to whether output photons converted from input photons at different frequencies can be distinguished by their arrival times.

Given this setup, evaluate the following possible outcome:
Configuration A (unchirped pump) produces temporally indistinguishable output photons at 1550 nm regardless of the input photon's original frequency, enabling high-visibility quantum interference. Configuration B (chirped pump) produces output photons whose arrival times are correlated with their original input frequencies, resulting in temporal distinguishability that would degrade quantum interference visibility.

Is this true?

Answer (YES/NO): YES